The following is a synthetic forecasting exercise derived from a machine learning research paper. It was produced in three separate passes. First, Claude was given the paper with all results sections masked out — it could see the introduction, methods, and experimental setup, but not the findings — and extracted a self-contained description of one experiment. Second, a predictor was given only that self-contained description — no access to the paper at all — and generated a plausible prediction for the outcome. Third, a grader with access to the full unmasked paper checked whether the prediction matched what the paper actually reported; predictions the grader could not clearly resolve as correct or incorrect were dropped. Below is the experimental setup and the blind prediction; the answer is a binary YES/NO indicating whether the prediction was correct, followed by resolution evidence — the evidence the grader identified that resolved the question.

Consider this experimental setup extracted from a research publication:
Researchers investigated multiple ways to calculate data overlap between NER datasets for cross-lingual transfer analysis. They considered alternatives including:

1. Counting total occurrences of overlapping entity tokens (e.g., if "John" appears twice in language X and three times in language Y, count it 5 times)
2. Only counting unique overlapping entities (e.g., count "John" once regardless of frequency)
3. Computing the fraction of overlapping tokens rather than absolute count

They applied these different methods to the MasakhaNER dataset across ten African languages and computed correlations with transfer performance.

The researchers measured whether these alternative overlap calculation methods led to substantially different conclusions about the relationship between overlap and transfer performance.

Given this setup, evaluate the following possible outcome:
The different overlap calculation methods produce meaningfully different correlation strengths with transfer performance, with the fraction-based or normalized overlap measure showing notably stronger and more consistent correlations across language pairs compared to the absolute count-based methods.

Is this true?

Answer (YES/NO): NO